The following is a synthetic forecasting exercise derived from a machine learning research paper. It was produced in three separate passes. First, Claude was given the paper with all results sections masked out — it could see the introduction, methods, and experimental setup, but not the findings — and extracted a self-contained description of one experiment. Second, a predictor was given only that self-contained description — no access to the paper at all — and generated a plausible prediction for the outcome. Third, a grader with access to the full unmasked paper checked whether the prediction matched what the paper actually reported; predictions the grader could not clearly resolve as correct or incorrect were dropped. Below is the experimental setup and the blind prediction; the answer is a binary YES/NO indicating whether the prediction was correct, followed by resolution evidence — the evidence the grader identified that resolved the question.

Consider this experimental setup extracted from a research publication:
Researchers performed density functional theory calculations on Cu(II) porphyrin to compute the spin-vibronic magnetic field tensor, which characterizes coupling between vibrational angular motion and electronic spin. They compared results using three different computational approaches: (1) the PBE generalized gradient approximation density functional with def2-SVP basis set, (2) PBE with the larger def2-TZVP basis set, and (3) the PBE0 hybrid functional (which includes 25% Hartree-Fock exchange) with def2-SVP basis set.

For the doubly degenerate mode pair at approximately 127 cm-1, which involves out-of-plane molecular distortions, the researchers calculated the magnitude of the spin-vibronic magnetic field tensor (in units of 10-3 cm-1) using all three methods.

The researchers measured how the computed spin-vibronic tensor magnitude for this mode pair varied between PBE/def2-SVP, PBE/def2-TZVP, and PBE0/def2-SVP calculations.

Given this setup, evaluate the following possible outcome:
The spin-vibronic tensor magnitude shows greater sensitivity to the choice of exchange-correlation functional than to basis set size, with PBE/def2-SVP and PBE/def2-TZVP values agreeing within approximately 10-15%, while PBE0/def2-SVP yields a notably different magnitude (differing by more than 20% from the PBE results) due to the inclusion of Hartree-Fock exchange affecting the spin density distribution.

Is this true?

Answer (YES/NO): NO